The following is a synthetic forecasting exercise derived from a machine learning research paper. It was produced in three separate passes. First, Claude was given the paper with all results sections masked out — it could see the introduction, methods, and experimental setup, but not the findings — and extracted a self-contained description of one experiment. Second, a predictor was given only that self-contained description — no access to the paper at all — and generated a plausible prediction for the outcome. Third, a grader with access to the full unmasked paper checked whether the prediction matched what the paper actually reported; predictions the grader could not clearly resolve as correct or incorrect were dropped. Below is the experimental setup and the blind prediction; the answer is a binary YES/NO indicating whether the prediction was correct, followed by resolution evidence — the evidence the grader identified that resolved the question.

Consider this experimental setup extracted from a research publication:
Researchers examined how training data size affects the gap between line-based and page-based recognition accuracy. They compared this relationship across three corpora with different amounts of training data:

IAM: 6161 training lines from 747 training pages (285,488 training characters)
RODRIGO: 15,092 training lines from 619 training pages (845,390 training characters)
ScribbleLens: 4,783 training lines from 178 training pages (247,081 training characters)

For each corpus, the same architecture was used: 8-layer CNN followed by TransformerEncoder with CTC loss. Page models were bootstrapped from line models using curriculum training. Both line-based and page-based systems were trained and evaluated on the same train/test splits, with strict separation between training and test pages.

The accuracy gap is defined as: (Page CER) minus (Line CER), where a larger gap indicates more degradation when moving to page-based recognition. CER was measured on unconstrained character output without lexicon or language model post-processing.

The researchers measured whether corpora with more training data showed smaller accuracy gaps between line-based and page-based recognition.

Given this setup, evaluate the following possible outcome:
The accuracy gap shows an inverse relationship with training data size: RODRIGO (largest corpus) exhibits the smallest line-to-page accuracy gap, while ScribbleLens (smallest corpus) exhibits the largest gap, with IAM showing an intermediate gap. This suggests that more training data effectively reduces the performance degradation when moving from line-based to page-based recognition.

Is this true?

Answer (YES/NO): NO